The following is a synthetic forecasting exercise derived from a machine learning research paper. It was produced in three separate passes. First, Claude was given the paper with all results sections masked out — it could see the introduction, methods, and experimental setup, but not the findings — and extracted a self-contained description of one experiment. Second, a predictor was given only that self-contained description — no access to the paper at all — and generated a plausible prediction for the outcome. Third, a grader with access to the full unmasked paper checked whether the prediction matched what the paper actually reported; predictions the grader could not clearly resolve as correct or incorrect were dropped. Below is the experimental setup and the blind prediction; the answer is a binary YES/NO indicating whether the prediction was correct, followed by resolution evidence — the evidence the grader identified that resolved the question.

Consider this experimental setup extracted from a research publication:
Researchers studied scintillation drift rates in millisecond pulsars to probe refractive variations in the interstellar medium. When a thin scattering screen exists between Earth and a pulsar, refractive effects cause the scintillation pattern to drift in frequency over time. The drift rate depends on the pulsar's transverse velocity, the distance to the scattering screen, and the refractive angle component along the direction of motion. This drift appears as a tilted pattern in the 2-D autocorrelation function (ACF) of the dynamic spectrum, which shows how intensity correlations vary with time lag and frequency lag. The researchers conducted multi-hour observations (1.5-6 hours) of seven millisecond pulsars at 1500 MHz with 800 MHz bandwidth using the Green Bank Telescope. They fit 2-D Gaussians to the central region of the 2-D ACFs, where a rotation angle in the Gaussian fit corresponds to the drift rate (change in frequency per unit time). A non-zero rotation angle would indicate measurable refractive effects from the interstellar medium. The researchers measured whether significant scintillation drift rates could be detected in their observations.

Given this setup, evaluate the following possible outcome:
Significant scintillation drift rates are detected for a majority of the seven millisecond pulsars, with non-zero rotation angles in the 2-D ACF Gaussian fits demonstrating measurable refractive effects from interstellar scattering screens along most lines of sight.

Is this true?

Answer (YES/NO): NO